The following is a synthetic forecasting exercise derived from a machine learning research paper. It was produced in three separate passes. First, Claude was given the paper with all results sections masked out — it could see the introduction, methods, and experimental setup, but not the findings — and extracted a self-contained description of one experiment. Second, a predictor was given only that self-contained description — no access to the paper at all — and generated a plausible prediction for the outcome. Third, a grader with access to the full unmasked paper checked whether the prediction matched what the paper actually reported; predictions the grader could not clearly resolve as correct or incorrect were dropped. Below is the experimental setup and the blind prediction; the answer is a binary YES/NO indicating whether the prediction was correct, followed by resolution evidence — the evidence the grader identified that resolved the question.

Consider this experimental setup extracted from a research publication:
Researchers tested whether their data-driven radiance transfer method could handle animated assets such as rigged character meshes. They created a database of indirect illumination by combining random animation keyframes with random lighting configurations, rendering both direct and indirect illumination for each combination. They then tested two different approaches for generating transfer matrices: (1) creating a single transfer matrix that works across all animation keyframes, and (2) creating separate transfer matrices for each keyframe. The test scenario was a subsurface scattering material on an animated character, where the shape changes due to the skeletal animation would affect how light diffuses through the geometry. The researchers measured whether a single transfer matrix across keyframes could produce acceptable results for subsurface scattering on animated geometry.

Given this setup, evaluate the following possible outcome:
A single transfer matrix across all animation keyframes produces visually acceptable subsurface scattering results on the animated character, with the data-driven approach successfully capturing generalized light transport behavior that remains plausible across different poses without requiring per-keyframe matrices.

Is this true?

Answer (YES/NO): YES